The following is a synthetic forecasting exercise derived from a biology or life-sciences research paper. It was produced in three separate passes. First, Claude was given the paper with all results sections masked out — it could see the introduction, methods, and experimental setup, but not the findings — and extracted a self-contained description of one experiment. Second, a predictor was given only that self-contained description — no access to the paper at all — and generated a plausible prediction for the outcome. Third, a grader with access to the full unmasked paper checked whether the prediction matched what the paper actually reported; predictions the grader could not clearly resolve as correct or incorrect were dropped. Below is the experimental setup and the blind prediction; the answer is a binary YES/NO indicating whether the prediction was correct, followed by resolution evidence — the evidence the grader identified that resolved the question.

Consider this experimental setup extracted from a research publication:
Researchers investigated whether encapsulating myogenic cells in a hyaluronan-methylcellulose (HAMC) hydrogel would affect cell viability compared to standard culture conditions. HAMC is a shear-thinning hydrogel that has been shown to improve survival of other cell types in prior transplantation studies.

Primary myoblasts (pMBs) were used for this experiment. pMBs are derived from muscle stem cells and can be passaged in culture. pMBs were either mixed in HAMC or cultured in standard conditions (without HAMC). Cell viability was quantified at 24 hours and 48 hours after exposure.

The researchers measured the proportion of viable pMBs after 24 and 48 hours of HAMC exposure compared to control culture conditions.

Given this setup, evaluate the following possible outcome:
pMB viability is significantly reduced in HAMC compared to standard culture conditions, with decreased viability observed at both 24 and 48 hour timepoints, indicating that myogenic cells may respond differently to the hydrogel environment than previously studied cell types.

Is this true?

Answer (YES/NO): NO